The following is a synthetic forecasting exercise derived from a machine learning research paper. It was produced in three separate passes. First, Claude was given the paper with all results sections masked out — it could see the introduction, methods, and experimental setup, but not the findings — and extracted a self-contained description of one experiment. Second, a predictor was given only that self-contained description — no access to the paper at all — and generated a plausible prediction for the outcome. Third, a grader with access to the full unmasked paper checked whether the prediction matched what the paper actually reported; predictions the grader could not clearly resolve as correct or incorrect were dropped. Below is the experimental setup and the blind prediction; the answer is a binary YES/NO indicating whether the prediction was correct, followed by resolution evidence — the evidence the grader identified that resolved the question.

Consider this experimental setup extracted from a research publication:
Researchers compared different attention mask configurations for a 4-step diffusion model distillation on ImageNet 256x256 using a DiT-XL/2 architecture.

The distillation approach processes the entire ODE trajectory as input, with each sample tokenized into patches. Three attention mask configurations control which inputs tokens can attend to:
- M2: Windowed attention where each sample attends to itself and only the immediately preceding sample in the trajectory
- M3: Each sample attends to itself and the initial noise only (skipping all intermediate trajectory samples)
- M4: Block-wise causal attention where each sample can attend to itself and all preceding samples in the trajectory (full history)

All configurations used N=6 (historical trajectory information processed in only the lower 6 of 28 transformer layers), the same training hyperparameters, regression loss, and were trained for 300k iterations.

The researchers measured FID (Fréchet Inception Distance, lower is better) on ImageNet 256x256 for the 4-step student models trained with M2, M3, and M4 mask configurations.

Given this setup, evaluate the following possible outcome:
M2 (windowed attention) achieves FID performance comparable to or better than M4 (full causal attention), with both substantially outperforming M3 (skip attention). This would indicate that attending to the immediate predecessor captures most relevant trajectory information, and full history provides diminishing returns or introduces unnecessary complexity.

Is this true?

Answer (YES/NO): NO